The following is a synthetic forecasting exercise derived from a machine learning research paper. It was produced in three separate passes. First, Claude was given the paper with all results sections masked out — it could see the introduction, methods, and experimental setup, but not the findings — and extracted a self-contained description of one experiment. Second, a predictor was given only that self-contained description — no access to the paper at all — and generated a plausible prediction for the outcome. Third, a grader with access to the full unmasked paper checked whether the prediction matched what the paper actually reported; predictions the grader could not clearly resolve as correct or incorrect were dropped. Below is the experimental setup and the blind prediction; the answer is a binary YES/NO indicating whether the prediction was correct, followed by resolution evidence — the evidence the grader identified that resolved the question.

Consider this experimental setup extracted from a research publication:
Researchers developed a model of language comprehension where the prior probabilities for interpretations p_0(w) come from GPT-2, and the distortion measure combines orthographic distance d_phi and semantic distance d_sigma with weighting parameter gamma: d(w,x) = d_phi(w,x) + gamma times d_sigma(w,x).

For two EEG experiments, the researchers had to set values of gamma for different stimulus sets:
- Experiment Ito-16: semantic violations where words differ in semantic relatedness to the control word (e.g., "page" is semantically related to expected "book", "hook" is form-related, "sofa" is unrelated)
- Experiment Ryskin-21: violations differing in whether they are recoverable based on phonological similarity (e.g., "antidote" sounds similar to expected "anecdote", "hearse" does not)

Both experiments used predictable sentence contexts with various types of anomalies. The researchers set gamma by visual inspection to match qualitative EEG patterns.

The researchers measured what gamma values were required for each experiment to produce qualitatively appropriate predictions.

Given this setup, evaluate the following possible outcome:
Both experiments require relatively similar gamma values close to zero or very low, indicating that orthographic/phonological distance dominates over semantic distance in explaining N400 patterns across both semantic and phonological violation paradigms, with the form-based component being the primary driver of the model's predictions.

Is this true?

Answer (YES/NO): NO